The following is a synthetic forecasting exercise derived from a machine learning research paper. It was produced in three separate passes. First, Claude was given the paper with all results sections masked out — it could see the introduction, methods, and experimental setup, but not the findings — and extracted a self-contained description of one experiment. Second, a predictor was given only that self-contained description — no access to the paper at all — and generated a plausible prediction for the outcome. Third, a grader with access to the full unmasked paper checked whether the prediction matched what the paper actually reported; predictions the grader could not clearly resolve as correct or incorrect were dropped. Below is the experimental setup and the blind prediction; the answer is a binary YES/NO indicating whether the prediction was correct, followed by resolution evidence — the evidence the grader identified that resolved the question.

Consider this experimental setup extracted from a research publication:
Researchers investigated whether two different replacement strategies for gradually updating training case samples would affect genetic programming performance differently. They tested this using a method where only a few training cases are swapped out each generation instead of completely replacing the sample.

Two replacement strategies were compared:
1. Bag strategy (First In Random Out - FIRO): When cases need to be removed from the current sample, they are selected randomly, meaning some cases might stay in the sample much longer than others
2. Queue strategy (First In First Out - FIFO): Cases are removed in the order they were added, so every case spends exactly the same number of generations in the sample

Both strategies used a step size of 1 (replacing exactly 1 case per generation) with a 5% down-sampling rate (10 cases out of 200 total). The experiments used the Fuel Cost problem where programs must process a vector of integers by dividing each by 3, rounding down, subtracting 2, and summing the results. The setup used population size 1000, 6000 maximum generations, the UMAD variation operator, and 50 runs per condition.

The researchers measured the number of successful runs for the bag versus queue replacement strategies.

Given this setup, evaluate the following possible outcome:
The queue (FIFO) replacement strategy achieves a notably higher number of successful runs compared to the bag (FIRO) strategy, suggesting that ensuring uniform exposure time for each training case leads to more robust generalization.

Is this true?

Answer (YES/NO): NO